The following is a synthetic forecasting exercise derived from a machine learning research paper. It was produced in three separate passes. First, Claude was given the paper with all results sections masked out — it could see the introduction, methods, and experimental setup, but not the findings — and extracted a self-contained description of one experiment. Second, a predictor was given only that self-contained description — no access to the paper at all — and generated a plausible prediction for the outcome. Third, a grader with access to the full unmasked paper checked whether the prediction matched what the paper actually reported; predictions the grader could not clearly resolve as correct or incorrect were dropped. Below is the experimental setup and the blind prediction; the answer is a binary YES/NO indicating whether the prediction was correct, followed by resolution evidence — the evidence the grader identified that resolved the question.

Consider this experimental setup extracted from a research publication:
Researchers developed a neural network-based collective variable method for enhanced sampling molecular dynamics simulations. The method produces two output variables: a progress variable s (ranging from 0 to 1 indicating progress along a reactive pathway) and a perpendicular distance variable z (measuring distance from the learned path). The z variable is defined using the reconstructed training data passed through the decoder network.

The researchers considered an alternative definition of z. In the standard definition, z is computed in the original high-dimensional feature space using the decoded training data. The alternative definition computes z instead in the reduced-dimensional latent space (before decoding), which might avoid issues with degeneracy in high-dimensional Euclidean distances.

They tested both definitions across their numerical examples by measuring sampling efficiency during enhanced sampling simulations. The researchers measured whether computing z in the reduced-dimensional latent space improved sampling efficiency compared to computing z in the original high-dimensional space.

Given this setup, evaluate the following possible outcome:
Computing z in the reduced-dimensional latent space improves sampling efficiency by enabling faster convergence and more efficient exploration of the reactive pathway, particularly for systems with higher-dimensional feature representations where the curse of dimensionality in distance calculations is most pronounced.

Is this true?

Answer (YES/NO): NO